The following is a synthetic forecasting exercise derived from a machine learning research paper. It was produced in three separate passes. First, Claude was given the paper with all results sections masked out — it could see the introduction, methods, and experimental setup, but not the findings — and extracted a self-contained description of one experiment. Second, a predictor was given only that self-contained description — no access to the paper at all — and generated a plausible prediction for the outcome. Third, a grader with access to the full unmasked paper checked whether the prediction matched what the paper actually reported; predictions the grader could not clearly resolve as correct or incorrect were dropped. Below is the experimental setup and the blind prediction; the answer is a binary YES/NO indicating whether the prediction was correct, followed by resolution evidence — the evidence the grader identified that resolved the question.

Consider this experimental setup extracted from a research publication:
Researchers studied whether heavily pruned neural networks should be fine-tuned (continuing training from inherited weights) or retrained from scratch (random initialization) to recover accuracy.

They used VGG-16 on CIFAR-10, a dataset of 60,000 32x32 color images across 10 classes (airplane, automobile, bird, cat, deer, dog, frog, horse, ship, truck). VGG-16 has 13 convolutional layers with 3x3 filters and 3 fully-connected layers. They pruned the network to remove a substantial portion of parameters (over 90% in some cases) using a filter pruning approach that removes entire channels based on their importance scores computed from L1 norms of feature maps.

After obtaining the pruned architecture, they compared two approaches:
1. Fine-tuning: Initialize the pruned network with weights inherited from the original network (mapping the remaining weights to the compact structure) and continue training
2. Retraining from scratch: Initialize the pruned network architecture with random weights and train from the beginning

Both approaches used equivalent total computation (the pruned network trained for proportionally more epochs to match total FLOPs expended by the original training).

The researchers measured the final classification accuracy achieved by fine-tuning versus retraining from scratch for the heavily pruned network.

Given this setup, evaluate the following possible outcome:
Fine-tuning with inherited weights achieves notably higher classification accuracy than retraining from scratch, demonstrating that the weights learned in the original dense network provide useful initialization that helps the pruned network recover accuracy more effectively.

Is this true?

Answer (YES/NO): NO